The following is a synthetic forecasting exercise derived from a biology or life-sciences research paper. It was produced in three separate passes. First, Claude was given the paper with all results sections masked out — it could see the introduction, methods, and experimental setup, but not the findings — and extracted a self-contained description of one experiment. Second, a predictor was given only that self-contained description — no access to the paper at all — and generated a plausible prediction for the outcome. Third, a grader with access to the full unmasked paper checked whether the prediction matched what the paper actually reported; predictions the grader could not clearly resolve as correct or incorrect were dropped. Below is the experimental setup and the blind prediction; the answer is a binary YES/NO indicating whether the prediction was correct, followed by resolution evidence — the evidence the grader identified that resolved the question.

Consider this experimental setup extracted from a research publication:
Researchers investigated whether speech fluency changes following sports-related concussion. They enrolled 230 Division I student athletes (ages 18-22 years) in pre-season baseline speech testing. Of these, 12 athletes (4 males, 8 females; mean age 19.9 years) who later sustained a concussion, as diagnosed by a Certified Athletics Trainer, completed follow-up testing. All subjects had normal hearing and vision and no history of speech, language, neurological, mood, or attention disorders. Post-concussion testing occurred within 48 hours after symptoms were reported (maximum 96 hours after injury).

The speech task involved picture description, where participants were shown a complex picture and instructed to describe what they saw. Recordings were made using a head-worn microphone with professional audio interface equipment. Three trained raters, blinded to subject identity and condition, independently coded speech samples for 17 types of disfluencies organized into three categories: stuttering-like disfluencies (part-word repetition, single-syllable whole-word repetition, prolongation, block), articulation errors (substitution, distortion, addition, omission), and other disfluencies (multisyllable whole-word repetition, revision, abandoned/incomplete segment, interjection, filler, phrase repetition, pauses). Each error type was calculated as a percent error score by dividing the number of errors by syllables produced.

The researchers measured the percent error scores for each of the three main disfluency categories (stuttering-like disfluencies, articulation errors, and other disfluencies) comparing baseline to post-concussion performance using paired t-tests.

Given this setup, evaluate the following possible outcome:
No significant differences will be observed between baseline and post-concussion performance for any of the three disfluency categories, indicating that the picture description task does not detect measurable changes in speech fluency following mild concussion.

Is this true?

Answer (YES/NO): NO